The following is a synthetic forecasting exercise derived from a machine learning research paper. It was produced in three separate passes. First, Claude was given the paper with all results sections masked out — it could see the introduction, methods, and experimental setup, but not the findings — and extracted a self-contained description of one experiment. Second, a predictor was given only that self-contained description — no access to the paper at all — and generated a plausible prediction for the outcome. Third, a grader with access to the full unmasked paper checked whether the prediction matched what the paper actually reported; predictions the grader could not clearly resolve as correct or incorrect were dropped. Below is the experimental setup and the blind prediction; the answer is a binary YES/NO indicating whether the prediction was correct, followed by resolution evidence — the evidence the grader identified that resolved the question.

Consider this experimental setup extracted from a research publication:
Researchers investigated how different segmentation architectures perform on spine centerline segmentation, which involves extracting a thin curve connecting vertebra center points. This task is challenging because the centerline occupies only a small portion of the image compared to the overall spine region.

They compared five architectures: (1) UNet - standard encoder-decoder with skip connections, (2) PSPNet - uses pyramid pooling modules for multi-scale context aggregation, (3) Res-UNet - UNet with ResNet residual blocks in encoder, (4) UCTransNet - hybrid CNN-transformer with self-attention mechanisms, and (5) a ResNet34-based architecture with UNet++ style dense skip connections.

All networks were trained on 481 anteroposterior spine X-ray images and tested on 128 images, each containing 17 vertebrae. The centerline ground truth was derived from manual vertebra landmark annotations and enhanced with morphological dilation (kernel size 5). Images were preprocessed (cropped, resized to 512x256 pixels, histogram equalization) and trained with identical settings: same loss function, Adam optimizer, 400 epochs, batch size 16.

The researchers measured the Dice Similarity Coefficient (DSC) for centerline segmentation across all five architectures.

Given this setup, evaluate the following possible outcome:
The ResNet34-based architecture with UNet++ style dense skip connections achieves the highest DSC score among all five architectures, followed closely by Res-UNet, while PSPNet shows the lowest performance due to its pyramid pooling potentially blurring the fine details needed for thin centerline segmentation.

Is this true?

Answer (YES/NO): NO